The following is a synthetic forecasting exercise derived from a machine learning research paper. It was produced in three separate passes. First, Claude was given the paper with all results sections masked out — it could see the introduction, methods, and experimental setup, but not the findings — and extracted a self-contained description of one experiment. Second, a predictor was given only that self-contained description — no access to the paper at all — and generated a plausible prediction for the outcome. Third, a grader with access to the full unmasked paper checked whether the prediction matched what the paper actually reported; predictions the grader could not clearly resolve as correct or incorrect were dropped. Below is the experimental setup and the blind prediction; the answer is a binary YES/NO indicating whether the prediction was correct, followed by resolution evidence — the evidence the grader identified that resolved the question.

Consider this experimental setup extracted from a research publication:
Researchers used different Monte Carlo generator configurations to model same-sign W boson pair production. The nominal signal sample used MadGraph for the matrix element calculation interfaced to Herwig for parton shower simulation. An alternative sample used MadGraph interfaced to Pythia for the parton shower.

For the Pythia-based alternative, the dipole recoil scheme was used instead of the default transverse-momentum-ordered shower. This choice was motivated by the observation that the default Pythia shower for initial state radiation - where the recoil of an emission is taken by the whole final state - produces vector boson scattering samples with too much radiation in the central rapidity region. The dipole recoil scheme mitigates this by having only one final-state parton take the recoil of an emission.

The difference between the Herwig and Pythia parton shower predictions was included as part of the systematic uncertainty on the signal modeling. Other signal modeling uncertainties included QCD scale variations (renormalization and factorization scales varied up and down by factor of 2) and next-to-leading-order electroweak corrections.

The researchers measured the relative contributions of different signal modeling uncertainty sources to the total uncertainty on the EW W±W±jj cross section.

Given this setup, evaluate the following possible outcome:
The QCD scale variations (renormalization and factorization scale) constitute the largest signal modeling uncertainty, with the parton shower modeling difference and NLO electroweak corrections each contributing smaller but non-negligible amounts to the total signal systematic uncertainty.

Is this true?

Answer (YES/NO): NO